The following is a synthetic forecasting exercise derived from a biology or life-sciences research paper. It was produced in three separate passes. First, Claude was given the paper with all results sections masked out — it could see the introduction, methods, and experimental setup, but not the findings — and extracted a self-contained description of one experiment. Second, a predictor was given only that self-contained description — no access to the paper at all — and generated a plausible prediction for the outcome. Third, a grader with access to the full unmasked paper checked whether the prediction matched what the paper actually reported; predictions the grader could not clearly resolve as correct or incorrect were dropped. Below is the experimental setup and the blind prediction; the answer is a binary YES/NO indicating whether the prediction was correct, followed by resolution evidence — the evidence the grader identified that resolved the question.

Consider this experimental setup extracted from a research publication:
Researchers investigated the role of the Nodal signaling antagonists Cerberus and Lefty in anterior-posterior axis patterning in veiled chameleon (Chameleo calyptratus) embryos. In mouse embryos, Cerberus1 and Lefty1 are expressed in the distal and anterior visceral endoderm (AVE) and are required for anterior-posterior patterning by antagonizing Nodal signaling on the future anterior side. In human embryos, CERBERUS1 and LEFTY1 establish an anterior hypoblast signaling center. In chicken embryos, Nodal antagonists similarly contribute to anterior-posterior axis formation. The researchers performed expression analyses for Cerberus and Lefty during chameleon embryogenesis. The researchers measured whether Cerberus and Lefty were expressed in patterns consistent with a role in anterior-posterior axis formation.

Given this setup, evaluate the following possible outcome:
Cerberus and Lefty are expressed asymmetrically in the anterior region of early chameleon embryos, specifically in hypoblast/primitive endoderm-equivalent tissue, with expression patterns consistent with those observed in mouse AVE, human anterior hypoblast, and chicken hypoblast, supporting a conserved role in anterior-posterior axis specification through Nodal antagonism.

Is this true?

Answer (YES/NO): NO